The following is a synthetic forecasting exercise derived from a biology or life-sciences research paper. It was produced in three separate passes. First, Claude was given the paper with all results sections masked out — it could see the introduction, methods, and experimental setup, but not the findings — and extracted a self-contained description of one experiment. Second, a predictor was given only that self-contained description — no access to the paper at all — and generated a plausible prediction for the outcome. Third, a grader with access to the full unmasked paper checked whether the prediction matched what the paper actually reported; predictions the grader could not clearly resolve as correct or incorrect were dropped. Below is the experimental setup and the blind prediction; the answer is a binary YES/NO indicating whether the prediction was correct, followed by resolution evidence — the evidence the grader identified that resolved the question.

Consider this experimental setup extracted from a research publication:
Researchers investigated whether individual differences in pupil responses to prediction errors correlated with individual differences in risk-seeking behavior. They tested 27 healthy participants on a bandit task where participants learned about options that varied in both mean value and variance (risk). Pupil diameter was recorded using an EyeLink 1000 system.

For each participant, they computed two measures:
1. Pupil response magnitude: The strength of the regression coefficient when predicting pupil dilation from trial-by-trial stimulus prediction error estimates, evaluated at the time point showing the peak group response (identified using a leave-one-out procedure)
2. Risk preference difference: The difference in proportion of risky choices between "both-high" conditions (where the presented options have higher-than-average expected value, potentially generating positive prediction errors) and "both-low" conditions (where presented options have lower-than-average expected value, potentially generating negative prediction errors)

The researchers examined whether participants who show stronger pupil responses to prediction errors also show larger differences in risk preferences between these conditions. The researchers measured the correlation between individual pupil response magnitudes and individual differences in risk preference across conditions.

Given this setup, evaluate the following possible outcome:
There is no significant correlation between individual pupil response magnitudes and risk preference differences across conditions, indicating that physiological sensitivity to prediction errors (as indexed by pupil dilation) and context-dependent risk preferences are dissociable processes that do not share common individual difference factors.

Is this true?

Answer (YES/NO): NO